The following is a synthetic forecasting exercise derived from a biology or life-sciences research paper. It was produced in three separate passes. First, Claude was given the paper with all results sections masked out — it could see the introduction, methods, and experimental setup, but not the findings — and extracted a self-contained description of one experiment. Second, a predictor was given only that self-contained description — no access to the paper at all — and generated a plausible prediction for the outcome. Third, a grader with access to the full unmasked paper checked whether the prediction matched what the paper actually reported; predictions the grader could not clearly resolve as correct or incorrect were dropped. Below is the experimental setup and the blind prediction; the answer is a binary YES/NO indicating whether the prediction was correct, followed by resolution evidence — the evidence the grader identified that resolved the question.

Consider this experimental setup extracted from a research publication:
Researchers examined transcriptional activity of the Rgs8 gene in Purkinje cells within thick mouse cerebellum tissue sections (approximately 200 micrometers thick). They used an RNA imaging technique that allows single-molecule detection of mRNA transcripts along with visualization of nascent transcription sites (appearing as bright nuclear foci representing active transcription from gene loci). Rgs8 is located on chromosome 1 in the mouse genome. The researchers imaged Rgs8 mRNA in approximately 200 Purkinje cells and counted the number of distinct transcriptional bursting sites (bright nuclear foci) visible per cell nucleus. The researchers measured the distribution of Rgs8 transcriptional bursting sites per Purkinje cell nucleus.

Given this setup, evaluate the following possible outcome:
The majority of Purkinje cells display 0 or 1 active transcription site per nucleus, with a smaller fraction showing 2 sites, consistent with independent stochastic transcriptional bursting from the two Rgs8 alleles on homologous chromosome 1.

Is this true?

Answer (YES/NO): NO